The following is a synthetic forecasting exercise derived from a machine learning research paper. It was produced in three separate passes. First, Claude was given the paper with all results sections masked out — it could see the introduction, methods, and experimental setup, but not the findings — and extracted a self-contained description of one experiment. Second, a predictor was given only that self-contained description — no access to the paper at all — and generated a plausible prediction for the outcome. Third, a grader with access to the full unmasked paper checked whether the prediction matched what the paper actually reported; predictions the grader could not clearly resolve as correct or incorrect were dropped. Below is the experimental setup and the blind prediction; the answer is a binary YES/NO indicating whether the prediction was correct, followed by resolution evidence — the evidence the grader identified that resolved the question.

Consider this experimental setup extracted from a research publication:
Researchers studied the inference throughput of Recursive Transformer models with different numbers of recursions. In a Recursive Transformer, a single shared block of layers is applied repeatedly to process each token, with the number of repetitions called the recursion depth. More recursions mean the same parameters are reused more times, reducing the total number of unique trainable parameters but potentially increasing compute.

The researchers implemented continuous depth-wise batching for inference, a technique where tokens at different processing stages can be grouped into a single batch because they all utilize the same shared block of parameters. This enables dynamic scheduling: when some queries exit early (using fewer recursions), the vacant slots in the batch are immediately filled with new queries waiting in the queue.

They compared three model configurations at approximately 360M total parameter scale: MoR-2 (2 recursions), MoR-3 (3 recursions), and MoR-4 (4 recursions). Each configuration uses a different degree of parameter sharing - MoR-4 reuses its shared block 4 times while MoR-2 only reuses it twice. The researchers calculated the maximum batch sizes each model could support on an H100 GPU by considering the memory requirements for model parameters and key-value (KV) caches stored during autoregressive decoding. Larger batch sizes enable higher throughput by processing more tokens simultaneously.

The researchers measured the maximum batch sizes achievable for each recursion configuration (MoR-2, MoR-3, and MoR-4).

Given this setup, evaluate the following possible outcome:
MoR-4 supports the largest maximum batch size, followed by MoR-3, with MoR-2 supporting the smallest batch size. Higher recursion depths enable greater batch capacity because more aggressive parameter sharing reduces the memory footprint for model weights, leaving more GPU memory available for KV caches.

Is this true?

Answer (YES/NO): YES